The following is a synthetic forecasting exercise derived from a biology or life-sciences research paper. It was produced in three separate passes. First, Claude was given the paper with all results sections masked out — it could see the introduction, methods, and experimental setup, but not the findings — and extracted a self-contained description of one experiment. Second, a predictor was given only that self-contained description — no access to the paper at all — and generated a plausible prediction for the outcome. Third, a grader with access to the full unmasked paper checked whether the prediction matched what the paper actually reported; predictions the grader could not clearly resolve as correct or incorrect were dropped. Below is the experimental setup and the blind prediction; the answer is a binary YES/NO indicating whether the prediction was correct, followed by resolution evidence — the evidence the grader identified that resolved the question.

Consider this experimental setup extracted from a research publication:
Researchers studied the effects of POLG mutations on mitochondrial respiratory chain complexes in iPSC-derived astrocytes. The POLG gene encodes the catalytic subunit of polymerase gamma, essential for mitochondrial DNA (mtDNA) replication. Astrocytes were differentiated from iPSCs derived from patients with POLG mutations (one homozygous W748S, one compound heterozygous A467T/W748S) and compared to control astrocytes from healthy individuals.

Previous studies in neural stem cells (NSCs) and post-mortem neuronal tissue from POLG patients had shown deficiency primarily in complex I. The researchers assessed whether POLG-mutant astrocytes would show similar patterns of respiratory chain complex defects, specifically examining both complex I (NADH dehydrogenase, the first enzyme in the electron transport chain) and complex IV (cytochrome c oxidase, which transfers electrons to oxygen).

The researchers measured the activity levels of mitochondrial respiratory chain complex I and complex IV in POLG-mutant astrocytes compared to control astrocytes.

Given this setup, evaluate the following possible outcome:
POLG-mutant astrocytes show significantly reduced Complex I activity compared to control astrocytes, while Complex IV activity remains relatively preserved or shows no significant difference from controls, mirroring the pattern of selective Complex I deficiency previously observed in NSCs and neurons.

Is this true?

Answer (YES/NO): NO